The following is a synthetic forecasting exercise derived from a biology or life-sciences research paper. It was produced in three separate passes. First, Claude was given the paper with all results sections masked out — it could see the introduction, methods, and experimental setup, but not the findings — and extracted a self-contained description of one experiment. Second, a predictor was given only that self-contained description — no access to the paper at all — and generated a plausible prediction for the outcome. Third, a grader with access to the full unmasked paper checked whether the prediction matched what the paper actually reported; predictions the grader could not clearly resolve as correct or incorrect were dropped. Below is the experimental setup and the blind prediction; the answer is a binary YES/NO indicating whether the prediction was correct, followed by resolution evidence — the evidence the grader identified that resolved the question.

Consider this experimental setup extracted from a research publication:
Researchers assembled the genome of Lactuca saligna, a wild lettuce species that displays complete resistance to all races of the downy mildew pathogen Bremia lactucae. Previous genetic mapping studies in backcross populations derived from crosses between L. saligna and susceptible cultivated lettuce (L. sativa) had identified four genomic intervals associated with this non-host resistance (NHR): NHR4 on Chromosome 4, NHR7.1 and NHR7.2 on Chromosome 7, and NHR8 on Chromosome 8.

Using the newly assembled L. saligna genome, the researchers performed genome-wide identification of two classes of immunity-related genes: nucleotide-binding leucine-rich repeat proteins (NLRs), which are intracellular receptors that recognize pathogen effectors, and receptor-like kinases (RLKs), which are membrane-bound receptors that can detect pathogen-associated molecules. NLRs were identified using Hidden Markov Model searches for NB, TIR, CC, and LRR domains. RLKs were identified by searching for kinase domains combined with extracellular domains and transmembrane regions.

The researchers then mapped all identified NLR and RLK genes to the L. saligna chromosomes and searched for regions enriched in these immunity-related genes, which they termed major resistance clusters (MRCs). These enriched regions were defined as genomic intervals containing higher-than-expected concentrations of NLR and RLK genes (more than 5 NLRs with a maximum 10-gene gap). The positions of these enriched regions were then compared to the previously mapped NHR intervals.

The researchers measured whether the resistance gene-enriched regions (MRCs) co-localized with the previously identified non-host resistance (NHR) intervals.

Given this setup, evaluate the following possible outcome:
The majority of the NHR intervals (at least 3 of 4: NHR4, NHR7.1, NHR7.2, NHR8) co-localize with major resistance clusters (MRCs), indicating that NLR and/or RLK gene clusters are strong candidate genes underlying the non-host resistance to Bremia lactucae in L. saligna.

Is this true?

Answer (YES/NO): YES